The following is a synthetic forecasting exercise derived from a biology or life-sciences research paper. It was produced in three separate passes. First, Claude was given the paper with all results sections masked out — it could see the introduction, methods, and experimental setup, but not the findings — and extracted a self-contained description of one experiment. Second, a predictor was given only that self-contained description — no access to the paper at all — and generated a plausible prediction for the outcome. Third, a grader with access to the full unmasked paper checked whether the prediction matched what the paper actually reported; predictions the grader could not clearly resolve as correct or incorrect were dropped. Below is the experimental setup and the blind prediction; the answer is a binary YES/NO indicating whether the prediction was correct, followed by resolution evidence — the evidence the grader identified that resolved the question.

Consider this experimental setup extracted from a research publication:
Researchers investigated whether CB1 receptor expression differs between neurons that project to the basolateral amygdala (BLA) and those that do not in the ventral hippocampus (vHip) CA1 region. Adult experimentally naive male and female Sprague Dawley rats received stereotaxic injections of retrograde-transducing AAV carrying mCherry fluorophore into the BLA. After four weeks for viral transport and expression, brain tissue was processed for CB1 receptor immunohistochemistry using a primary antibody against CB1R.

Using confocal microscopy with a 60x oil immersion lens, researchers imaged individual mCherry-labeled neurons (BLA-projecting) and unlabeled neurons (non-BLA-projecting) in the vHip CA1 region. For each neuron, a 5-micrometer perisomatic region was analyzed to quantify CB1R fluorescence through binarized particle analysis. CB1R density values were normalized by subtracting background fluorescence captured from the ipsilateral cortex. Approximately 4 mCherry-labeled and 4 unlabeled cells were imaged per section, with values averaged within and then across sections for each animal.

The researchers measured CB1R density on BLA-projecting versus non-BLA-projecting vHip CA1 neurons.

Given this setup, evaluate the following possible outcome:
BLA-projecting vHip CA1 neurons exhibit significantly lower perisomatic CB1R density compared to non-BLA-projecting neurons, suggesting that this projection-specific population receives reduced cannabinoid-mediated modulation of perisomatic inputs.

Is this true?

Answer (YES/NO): NO